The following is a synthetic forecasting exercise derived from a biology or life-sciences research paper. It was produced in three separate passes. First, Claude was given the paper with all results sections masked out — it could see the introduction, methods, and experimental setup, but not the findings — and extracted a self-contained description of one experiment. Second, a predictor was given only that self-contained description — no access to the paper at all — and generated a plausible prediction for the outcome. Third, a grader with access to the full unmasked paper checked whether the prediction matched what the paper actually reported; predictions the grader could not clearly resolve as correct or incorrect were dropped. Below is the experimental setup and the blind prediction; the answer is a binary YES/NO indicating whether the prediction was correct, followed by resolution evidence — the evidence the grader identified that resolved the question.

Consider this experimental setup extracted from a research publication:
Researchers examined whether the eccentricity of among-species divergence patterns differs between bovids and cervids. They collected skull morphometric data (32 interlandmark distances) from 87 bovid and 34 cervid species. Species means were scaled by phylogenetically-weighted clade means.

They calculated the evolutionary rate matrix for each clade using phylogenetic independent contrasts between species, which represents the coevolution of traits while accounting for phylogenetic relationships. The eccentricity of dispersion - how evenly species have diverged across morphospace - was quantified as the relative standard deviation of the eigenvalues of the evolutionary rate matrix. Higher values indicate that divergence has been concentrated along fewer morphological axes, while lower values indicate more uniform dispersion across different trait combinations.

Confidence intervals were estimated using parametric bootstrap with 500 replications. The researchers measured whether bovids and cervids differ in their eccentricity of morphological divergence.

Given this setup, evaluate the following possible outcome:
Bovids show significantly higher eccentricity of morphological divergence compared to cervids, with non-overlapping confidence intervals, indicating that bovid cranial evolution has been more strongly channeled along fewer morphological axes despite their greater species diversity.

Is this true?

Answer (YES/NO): NO